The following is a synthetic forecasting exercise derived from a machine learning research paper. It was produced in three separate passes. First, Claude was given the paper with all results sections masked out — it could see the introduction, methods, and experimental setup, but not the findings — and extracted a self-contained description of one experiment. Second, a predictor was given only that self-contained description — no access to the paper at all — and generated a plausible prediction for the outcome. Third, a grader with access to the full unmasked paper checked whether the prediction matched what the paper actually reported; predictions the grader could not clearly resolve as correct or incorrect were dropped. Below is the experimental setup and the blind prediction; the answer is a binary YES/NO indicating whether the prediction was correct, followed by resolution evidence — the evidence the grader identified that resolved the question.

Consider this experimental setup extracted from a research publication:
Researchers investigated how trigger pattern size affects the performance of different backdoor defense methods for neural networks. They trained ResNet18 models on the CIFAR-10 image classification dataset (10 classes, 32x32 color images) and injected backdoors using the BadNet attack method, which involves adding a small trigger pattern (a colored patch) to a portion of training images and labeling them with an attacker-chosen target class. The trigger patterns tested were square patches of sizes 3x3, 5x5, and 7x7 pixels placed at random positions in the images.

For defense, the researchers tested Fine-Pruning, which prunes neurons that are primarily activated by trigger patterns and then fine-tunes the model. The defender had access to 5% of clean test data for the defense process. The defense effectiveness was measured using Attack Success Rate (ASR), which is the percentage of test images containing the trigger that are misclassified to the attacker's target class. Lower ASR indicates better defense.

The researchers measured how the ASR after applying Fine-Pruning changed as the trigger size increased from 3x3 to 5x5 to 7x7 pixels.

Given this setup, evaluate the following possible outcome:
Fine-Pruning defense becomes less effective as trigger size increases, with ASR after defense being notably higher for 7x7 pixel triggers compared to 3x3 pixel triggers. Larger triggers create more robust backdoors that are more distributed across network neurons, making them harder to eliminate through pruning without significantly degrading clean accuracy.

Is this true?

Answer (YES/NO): YES